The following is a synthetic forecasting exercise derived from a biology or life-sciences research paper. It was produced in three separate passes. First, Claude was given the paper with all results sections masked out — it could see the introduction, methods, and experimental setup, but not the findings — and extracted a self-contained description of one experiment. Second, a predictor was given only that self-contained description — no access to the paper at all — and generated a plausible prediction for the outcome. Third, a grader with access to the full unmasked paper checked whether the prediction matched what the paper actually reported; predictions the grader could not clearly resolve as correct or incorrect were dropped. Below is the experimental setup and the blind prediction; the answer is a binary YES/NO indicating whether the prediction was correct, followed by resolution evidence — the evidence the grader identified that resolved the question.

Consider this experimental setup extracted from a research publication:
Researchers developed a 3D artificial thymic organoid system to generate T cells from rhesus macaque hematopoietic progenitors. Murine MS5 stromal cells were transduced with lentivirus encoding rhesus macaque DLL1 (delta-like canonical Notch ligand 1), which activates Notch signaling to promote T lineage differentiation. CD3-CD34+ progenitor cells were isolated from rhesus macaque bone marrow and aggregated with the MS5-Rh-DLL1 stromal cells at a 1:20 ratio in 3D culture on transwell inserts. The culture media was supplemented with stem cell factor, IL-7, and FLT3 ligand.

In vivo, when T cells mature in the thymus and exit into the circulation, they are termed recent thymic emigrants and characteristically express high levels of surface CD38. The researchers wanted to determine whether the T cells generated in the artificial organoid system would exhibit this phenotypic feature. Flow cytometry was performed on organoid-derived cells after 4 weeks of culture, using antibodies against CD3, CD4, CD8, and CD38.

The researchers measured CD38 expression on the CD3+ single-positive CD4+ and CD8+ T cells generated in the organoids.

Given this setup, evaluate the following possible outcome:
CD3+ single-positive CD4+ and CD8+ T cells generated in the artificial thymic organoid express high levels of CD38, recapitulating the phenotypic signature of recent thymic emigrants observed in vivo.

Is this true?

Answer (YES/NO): YES